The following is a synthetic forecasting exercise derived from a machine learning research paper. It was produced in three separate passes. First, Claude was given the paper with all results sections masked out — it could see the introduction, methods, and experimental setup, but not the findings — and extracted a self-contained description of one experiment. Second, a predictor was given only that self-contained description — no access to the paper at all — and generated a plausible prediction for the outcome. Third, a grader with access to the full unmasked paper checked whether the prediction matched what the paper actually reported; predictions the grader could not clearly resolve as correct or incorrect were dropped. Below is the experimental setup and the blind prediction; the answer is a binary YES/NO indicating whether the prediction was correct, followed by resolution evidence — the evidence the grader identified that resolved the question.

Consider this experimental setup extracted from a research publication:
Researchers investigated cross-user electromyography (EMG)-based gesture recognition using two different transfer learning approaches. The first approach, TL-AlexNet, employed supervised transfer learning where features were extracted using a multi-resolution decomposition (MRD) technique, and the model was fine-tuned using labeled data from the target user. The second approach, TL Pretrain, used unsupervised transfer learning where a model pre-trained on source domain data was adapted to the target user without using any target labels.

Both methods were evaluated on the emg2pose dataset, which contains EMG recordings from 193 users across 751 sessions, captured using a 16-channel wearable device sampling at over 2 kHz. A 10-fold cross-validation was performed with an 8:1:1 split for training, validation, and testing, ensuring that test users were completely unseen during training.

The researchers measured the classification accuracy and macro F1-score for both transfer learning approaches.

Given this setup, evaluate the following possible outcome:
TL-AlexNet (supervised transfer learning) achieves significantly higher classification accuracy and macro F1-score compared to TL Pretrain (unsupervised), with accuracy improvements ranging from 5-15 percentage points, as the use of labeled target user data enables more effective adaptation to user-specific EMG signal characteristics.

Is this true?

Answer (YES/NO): NO